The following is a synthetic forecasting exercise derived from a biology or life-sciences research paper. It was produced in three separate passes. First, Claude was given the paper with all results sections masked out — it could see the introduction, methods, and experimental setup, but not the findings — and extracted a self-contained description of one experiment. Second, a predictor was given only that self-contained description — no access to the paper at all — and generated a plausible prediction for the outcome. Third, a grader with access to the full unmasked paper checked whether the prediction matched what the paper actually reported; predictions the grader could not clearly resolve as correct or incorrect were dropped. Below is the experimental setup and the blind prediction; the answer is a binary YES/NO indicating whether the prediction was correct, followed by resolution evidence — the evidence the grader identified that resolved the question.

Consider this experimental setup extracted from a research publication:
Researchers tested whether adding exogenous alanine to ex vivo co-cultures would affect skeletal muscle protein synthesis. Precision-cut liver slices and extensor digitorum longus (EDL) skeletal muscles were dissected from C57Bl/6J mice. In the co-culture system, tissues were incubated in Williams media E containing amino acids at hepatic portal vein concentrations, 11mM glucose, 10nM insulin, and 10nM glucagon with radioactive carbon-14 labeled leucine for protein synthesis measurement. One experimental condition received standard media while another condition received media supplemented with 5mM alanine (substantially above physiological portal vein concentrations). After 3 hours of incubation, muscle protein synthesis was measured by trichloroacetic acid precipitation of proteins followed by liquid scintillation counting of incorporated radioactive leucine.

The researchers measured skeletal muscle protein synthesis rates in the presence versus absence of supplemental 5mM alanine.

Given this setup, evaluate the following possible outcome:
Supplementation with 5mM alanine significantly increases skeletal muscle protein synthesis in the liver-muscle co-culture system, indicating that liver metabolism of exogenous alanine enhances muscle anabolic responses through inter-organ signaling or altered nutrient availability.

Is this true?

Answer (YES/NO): YES